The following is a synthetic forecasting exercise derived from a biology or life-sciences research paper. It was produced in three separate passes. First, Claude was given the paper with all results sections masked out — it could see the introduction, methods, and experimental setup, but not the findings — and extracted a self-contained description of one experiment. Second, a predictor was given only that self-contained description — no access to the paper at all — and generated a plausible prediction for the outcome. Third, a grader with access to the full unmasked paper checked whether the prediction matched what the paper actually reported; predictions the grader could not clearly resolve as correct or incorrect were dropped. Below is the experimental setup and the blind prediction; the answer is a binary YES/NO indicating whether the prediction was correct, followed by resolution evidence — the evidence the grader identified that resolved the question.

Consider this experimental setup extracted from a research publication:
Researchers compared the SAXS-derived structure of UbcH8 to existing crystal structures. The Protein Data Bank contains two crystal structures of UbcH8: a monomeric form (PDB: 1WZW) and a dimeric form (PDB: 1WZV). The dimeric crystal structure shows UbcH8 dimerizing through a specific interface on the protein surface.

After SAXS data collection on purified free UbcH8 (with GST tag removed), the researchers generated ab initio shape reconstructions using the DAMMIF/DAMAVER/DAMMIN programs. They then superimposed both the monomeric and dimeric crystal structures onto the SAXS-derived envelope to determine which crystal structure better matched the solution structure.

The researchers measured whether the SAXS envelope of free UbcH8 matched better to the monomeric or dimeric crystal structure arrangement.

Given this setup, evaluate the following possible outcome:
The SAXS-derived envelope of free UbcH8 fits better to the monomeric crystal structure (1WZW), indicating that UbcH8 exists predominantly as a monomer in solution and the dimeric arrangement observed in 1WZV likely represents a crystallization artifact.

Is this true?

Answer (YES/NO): NO